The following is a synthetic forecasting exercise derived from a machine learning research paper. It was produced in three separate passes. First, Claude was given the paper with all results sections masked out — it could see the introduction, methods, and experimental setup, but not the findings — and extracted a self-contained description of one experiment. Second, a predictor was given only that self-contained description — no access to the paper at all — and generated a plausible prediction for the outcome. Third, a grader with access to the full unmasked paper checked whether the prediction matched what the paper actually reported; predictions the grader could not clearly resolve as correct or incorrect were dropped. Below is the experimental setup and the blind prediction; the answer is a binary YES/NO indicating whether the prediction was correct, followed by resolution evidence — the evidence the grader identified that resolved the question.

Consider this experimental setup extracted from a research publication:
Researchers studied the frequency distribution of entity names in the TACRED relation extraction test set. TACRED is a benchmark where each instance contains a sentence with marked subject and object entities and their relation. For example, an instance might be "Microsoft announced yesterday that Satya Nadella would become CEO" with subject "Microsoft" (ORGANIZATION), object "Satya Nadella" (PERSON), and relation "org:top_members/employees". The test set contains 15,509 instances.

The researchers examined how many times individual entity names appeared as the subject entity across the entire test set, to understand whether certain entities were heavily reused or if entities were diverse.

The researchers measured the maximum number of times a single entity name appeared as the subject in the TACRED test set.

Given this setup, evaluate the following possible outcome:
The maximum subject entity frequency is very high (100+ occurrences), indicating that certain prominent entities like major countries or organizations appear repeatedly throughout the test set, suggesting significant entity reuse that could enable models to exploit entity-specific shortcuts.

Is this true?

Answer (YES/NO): YES